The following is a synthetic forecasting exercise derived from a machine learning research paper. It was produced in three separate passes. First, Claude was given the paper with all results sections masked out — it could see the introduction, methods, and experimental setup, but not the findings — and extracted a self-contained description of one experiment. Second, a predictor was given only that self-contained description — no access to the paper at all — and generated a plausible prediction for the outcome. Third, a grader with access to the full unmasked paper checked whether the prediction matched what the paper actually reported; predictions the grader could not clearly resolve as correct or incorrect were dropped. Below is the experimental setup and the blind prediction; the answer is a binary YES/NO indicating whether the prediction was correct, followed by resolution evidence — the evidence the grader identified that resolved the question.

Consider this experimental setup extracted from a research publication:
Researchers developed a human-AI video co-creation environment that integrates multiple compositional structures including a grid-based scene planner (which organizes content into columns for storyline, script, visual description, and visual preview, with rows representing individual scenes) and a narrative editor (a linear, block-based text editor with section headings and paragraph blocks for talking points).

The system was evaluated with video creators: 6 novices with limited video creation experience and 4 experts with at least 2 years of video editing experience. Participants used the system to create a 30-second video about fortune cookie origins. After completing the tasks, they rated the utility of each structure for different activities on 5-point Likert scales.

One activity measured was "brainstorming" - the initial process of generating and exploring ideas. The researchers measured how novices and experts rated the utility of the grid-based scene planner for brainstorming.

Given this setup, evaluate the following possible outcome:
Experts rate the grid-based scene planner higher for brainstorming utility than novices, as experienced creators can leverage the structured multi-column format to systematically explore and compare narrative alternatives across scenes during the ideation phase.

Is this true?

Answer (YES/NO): NO